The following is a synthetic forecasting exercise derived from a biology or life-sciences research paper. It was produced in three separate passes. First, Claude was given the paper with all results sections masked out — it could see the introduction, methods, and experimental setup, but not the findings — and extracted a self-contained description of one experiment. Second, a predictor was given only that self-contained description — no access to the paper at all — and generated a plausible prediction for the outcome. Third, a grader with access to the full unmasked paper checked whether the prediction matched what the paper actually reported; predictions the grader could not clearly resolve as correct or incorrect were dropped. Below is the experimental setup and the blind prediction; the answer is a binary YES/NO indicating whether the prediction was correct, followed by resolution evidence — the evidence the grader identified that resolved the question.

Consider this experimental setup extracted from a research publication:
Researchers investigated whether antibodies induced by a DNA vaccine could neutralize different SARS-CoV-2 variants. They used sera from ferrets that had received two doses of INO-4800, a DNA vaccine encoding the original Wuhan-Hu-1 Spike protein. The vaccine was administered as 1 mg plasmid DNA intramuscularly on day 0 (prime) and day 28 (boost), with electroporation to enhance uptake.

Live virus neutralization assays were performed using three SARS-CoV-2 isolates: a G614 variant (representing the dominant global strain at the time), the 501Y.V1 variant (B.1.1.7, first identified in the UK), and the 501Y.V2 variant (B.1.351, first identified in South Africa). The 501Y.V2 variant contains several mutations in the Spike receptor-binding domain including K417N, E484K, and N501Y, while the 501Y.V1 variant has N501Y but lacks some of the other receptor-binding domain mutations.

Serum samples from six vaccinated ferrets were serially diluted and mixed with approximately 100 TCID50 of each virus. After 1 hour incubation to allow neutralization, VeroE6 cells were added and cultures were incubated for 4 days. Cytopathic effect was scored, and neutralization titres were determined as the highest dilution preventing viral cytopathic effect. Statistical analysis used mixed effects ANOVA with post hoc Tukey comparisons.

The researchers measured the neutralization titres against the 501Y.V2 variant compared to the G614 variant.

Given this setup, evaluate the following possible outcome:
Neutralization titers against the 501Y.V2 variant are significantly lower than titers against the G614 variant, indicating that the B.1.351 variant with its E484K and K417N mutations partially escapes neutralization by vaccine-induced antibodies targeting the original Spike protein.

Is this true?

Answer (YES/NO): YES